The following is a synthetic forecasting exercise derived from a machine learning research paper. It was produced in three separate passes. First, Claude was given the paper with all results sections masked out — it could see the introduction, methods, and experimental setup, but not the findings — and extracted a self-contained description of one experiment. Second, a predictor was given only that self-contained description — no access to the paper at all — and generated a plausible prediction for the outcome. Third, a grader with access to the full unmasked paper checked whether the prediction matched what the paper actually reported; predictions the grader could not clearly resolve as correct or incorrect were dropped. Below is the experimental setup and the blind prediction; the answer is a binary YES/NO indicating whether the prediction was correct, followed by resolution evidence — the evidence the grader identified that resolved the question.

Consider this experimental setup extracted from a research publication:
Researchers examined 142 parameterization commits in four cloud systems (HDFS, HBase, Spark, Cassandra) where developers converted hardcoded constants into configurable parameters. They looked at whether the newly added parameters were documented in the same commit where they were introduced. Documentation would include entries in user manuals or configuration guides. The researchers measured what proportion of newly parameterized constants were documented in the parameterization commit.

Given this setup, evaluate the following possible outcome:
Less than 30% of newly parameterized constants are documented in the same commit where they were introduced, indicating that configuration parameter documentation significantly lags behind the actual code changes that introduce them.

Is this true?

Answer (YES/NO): NO